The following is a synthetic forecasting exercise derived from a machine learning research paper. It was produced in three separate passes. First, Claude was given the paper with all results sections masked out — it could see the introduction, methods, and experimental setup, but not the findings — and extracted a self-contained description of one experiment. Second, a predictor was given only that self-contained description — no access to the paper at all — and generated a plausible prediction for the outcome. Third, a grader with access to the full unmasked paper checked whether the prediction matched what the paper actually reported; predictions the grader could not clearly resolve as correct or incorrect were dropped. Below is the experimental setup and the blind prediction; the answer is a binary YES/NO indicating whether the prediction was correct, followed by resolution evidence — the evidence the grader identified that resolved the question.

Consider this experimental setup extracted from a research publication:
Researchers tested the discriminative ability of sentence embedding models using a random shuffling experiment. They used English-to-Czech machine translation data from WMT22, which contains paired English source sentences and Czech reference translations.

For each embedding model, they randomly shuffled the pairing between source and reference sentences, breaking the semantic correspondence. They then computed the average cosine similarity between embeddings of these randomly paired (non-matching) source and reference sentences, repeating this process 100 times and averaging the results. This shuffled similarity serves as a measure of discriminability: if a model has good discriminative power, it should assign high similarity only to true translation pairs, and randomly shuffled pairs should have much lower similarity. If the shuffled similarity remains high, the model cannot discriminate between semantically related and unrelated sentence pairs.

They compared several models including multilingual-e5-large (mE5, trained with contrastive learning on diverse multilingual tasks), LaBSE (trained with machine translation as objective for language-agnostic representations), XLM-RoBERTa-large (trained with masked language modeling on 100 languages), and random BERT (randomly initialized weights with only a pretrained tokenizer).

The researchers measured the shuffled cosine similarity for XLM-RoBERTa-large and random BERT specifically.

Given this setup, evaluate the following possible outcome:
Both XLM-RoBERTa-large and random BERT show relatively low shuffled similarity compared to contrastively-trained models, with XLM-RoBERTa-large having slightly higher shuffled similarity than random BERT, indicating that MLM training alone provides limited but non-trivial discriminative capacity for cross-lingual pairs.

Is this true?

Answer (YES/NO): NO